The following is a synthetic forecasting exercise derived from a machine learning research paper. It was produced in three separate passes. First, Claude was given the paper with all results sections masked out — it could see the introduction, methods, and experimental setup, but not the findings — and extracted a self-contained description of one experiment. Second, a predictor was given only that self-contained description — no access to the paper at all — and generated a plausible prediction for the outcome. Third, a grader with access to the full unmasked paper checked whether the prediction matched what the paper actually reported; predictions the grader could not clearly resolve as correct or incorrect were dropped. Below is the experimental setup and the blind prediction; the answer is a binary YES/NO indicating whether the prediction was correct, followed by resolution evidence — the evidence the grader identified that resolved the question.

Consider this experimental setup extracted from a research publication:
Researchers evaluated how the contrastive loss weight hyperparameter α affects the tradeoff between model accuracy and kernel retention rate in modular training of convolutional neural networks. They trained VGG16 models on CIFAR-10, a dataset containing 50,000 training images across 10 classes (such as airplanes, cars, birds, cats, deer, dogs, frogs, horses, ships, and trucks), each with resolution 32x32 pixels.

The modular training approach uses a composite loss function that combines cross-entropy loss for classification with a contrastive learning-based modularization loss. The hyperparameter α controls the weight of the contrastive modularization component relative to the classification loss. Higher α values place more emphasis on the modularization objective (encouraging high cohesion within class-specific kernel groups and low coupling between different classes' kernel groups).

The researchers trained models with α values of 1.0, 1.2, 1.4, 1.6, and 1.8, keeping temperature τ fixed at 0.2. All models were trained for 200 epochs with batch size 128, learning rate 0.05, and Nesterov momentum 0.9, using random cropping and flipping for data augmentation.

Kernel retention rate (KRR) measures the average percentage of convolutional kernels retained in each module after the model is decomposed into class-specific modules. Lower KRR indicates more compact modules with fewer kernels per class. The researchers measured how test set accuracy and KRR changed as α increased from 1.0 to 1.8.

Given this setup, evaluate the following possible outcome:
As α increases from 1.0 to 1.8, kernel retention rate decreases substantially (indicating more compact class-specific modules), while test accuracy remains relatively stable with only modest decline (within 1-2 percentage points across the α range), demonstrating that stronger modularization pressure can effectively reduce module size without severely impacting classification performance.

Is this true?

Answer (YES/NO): NO